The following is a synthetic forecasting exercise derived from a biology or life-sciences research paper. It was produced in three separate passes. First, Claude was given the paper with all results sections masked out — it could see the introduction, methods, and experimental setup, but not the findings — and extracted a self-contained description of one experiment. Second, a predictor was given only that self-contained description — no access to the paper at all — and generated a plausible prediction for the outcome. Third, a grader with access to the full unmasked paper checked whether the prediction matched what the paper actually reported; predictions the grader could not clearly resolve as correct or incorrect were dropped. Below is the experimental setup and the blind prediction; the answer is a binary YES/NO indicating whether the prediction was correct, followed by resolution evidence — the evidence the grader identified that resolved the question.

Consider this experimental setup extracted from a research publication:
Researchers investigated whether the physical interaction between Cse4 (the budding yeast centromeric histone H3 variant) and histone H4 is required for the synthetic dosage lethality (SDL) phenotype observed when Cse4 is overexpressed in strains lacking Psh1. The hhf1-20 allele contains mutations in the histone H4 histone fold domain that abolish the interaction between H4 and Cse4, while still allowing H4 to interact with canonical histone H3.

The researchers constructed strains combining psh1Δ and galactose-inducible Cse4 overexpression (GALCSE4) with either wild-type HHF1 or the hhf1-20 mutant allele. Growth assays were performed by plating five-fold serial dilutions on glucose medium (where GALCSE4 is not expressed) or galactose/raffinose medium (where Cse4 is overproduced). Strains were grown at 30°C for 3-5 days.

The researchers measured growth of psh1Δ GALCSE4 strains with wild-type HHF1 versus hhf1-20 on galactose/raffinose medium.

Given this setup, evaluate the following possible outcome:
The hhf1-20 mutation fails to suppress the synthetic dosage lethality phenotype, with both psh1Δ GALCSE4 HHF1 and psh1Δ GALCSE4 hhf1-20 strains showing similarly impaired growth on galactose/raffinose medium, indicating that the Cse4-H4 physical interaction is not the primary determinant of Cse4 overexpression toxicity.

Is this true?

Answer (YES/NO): NO